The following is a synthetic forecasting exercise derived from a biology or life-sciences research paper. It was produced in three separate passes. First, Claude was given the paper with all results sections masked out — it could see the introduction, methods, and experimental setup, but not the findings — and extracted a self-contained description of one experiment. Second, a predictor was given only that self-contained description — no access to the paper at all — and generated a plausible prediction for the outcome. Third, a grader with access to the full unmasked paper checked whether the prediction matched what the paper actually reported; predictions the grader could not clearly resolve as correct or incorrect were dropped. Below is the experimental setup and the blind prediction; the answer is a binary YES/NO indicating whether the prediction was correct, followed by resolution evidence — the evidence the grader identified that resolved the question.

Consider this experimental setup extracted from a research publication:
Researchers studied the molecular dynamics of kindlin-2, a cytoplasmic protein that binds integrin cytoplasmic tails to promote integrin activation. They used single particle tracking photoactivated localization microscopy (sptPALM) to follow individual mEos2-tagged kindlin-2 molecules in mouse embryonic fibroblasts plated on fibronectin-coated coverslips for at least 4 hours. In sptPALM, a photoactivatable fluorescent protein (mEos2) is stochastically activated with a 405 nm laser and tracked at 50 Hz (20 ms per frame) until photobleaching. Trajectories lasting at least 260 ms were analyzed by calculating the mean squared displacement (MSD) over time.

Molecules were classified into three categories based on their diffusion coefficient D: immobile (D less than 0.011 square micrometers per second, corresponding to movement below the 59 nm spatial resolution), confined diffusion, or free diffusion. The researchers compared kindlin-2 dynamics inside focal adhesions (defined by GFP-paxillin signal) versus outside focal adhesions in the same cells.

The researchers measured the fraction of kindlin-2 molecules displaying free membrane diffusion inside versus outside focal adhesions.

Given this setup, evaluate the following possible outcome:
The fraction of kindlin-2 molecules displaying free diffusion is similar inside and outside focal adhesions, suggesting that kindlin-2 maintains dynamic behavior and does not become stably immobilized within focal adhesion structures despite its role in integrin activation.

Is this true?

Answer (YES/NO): NO